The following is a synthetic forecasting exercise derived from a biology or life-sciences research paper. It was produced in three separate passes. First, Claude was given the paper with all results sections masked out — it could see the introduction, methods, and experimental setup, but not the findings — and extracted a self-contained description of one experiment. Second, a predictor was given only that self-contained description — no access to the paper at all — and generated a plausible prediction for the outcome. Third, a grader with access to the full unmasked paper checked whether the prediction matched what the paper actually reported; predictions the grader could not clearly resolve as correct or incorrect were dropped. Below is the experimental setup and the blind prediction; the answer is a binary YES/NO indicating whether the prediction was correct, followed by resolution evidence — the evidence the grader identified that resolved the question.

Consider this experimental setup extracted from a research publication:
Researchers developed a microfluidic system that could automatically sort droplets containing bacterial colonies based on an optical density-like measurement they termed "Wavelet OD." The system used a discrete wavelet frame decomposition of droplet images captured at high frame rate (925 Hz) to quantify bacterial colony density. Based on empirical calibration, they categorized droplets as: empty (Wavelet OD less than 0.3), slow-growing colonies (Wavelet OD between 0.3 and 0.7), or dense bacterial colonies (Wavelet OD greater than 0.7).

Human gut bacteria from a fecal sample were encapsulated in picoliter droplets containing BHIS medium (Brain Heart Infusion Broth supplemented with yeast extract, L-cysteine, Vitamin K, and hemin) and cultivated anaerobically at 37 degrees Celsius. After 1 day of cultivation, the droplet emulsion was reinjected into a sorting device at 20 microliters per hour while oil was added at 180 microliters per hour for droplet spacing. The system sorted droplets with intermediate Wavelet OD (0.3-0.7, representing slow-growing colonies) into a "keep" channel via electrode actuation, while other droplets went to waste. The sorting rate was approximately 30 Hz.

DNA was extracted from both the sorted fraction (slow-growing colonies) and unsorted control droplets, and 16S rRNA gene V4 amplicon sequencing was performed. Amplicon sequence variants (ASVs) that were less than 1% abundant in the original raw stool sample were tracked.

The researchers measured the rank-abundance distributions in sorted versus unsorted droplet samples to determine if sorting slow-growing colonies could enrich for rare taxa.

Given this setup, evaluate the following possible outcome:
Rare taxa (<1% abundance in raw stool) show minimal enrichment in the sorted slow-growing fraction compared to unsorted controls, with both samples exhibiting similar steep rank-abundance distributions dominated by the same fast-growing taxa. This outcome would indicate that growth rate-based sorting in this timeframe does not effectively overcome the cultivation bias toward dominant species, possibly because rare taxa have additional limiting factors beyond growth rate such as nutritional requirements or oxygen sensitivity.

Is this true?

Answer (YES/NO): NO